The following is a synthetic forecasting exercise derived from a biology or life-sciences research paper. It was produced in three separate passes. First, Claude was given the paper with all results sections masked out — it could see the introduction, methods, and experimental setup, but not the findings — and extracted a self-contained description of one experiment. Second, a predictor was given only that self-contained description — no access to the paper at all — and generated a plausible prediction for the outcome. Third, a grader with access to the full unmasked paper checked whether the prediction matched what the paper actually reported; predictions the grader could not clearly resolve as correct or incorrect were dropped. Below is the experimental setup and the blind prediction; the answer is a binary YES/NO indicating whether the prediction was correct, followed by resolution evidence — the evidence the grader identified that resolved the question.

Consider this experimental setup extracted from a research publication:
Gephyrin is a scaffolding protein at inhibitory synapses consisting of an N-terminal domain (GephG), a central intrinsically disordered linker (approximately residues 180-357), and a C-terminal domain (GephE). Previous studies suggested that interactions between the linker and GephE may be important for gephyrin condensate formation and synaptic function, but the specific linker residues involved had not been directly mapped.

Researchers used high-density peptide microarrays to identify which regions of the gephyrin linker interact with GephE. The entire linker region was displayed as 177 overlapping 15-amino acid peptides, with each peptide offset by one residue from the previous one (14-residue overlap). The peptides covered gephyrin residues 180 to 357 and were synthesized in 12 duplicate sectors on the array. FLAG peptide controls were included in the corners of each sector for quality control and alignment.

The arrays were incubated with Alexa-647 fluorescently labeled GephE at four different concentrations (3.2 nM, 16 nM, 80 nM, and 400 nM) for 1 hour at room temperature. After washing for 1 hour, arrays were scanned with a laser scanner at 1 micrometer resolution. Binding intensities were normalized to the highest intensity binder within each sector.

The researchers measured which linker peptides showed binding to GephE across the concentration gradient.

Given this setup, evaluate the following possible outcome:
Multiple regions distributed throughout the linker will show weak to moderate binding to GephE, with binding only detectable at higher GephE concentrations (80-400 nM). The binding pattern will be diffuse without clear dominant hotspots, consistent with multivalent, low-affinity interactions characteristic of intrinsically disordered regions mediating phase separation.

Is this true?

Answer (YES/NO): NO